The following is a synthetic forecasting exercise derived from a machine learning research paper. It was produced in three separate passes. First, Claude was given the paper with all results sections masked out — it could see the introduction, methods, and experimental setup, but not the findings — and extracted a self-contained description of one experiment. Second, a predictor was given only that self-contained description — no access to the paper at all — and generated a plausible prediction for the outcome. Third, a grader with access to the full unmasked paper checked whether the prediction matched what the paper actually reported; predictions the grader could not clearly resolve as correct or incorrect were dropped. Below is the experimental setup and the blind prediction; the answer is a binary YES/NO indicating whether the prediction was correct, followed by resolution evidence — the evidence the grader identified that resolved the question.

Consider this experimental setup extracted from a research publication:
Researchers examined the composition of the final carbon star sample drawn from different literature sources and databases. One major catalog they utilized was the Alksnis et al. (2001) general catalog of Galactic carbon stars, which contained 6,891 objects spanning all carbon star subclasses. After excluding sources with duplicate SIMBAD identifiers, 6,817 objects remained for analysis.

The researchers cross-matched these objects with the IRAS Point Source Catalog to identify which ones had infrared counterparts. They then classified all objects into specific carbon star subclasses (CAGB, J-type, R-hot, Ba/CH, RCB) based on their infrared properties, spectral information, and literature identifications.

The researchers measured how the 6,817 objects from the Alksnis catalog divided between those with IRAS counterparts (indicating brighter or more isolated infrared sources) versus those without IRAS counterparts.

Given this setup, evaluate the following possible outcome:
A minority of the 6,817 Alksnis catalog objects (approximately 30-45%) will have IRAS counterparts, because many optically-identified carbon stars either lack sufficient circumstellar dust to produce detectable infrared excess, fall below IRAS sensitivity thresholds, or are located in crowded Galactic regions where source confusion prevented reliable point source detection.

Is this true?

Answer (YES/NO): NO